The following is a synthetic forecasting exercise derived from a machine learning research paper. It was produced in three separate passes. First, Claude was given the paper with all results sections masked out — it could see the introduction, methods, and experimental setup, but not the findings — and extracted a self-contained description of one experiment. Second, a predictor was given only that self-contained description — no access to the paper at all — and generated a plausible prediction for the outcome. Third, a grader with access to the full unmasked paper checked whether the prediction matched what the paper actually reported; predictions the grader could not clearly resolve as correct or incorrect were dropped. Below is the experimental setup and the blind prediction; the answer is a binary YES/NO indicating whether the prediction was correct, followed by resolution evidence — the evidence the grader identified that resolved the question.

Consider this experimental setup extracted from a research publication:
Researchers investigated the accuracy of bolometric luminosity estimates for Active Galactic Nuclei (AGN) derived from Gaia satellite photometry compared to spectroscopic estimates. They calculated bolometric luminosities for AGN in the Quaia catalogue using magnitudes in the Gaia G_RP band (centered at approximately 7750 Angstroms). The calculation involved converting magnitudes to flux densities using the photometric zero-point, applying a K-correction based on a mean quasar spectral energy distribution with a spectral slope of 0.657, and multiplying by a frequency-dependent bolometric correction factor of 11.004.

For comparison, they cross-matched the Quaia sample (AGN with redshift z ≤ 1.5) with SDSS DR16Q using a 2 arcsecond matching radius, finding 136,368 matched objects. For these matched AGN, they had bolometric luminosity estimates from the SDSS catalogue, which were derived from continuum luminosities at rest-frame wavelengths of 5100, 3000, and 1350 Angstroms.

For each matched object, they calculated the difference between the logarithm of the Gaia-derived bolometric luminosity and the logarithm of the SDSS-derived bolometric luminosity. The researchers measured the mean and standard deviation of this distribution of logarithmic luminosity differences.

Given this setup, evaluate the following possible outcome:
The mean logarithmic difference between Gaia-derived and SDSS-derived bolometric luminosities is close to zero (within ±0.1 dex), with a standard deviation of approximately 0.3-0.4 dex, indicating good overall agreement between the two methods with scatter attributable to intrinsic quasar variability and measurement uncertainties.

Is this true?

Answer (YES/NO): NO